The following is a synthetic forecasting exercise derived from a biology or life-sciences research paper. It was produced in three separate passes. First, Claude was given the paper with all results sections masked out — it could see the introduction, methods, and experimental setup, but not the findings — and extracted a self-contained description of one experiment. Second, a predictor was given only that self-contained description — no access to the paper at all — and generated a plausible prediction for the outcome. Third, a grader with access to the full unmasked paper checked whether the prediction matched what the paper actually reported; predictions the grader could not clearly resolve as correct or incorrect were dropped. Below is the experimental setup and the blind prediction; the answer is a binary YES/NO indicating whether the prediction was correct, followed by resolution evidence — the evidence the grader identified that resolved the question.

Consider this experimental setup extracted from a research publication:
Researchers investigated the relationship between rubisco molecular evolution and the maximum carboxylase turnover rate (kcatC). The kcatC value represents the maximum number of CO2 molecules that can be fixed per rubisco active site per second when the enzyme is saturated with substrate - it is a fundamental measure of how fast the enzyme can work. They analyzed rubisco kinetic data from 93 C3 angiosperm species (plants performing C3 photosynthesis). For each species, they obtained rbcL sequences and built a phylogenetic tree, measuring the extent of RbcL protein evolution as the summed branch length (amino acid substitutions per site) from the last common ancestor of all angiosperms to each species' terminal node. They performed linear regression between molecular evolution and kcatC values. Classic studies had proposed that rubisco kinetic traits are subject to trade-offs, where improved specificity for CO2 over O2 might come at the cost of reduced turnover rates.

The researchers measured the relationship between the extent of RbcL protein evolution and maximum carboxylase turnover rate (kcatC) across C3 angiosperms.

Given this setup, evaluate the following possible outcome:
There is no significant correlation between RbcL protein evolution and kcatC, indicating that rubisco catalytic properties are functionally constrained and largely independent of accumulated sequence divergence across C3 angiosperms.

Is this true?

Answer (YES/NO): NO